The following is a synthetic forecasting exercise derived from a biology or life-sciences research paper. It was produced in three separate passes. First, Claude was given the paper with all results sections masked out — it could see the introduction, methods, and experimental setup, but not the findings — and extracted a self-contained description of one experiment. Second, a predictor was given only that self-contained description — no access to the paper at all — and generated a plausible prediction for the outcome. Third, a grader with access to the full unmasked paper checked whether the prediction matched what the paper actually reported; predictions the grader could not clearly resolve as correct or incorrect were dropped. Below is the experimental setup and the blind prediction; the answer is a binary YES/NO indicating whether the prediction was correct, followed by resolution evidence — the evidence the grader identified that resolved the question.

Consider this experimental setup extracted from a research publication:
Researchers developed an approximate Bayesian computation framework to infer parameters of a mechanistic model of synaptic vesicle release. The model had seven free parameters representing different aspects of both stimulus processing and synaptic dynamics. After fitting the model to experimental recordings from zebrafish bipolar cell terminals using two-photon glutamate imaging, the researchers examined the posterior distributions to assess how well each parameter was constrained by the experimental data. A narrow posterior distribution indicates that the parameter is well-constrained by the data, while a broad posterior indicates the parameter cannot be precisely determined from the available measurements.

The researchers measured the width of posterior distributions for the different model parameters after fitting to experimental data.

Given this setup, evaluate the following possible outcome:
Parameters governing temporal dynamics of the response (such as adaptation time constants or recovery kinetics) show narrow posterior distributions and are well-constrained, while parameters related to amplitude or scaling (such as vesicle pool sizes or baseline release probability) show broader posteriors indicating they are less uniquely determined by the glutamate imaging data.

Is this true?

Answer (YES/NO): NO